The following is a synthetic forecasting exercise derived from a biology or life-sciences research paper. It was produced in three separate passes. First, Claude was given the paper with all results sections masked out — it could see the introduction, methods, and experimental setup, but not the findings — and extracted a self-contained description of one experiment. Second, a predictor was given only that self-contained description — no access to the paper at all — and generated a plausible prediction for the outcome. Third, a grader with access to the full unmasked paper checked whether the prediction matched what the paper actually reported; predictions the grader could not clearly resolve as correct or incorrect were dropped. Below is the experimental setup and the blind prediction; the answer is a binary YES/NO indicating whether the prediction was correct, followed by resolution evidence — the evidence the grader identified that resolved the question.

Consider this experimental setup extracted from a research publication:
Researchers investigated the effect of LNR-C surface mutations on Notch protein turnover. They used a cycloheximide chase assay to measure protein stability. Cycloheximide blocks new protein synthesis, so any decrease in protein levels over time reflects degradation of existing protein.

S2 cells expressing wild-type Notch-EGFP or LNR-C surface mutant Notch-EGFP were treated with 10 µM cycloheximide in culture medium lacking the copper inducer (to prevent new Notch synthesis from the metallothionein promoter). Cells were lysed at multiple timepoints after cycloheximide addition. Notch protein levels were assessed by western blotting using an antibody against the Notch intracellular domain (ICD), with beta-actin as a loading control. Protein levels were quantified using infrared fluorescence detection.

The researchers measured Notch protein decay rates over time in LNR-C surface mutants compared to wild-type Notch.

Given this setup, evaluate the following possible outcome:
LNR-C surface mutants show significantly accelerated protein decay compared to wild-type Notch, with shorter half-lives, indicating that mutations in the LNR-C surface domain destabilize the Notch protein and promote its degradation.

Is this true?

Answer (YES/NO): NO